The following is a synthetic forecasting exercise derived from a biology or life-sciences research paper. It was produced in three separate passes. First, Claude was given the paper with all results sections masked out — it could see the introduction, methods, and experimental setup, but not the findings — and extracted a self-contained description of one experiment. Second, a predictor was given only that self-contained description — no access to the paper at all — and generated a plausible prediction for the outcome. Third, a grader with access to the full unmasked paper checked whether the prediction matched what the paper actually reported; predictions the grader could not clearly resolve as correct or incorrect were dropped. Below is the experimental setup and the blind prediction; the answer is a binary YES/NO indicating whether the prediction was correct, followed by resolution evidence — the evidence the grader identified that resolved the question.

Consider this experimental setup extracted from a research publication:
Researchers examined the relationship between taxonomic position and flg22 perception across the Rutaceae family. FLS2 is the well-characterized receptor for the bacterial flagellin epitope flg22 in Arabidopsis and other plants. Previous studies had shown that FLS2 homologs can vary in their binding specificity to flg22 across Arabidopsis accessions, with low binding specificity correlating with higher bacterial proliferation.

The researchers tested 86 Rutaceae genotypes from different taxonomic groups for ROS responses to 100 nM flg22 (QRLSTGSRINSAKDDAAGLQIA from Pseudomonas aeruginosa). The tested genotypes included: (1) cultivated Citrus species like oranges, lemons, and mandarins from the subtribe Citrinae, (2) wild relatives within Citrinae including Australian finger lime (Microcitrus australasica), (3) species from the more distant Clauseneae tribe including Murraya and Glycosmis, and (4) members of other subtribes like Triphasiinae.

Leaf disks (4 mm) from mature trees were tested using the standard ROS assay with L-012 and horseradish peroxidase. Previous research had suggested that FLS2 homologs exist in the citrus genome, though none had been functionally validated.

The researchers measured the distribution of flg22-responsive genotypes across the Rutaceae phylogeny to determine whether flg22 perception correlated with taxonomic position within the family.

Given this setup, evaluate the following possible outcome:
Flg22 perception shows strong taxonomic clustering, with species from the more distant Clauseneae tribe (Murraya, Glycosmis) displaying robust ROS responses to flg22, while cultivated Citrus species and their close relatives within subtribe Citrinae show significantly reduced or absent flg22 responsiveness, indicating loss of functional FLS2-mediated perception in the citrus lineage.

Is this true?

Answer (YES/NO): NO